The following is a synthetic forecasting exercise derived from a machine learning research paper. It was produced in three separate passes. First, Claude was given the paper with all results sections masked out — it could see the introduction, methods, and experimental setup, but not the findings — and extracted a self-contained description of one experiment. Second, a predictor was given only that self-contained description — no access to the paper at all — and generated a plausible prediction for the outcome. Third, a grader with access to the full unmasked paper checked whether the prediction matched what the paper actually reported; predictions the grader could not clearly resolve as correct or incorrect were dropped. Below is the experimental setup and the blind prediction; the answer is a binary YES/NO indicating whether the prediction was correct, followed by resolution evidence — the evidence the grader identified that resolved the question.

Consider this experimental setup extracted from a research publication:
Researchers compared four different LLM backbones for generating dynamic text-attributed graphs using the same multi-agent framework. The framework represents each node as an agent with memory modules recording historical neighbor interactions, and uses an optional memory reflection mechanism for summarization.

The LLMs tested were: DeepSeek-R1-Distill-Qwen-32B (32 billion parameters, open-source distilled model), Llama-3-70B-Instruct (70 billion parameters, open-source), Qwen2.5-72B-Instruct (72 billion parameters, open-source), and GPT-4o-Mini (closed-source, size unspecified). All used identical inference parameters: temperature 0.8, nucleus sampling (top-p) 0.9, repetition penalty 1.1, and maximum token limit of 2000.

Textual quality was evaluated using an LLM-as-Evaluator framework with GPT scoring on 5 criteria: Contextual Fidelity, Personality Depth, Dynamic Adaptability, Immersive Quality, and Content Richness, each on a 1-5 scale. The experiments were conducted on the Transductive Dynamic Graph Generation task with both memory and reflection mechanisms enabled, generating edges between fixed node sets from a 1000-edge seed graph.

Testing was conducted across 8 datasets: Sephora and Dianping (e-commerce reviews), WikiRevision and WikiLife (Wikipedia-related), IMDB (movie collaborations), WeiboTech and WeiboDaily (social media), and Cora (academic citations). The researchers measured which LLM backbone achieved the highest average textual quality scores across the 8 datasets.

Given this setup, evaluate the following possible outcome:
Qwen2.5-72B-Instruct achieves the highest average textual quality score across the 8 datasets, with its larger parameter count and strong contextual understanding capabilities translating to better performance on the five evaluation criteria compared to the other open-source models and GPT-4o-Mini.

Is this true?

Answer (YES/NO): NO